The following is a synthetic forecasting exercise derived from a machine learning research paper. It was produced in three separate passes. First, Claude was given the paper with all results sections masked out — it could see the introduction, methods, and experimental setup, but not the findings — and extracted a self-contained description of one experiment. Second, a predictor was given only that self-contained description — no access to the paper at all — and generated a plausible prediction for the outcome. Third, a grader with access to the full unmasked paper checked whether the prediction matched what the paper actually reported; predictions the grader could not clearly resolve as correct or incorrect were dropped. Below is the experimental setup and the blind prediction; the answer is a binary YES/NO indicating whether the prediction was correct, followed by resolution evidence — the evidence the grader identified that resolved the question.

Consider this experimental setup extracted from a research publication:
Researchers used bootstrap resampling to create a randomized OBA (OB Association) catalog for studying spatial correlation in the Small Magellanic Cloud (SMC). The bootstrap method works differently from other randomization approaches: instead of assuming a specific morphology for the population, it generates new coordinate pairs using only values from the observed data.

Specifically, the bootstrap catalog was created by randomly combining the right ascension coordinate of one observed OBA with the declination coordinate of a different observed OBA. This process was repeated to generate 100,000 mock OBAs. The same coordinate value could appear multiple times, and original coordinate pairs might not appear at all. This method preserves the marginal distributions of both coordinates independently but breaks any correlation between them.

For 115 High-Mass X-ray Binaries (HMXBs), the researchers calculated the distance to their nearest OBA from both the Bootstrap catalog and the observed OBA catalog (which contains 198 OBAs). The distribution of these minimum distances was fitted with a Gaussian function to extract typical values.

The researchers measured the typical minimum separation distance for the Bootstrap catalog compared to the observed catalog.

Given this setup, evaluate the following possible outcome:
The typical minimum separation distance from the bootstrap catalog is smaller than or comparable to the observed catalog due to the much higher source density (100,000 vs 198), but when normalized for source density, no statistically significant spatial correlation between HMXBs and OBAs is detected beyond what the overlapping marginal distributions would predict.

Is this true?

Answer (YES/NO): NO